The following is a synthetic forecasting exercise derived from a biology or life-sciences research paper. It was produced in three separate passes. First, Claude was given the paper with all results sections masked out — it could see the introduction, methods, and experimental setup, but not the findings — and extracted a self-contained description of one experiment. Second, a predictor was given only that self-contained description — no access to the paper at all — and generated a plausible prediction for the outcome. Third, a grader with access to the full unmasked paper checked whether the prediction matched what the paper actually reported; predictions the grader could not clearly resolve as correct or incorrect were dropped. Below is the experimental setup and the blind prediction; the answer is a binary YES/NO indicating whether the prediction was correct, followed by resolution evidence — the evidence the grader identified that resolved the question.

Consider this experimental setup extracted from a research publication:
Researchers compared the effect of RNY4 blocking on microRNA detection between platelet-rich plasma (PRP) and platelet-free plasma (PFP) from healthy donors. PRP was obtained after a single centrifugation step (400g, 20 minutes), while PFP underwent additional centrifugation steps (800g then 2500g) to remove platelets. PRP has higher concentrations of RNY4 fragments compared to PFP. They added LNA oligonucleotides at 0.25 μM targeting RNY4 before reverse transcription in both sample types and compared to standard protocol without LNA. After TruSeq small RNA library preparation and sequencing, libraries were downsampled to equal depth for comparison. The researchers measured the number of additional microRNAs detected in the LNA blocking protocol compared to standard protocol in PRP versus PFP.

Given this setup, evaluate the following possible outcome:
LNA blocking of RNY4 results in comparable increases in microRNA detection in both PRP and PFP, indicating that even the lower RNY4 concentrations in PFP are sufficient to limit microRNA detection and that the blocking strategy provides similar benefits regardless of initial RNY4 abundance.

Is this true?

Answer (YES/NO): NO